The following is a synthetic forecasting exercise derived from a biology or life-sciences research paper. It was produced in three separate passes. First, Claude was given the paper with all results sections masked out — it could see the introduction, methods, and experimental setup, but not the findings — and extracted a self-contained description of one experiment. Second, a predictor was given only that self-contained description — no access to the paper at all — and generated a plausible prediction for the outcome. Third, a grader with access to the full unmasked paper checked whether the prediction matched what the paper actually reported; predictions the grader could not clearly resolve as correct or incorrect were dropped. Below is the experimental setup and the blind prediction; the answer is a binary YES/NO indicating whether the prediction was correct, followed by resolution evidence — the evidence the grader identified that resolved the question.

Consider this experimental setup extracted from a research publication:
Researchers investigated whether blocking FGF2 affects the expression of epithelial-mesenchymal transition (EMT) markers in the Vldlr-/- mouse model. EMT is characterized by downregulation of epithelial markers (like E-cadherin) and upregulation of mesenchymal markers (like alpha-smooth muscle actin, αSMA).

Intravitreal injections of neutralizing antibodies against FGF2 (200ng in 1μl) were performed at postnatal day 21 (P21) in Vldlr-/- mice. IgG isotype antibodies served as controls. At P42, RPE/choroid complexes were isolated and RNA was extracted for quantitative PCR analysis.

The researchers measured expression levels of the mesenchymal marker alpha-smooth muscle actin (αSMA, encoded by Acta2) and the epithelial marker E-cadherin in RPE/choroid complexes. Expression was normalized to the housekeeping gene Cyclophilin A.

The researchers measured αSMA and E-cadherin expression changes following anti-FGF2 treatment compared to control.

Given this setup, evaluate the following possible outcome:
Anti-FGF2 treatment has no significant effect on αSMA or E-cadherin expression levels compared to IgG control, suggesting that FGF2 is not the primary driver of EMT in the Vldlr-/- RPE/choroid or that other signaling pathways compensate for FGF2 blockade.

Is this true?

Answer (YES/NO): NO